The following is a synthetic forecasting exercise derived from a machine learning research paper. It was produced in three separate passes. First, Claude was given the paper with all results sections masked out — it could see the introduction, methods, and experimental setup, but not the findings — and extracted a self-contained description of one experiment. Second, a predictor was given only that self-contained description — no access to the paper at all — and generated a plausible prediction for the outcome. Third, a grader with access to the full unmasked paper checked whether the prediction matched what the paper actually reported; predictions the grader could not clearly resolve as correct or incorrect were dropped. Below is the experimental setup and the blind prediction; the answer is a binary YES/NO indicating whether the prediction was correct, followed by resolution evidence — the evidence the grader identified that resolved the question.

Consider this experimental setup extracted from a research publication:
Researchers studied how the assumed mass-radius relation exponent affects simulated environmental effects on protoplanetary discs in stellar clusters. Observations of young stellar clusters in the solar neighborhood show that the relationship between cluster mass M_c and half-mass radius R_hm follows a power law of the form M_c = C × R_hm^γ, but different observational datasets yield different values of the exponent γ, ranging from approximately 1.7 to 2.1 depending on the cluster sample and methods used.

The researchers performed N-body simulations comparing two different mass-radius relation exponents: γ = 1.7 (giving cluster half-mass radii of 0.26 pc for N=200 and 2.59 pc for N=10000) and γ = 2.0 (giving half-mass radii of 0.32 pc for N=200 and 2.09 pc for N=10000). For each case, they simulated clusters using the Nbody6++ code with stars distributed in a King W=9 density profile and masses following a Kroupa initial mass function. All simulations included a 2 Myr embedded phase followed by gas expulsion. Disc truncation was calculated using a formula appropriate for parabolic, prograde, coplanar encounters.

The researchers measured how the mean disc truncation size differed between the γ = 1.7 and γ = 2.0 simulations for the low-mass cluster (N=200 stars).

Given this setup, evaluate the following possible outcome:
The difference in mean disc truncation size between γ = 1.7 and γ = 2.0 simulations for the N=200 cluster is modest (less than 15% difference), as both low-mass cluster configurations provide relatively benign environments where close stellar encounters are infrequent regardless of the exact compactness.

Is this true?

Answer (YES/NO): NO